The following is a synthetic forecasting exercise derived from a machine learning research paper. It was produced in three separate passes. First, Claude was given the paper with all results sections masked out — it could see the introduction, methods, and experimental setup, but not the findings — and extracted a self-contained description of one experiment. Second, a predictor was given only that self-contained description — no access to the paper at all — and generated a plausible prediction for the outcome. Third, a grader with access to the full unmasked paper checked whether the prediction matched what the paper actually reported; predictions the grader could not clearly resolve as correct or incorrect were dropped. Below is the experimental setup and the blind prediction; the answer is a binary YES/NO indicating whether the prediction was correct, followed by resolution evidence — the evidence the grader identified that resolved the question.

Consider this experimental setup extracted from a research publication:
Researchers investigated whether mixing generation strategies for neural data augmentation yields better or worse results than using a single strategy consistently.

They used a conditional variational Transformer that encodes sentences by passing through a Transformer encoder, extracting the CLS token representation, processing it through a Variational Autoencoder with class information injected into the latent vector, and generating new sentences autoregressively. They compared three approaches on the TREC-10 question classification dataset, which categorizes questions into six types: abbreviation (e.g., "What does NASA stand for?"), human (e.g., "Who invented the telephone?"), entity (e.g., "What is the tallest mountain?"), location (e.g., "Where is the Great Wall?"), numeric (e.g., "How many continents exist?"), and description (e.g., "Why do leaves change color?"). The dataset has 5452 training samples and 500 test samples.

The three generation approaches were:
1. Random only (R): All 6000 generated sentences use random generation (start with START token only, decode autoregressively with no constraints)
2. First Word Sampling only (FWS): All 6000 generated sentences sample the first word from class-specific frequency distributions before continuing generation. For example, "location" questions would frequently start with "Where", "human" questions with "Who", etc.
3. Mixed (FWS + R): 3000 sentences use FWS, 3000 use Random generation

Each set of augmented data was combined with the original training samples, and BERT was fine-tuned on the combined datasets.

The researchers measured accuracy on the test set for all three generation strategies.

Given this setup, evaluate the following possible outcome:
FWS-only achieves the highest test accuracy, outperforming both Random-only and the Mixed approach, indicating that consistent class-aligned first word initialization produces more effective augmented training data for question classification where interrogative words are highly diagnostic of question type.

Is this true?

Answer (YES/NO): YES